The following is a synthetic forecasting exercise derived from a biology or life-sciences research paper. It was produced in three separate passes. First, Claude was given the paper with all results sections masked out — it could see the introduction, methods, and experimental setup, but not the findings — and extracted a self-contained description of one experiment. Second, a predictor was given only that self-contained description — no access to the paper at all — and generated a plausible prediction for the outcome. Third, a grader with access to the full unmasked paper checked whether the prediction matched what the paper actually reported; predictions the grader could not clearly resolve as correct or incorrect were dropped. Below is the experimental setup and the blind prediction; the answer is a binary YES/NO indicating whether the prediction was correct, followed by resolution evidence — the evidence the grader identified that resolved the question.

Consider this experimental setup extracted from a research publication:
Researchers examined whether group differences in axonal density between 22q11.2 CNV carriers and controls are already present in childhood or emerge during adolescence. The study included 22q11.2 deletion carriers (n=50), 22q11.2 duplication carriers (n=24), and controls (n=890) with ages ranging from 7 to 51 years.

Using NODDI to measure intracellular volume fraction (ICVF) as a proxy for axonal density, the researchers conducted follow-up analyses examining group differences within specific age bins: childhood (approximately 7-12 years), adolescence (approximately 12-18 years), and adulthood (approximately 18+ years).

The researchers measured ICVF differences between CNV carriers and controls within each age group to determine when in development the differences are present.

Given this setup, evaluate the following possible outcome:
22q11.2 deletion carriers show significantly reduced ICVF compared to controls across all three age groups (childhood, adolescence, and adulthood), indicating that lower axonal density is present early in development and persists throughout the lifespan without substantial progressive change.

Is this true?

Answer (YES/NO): NO